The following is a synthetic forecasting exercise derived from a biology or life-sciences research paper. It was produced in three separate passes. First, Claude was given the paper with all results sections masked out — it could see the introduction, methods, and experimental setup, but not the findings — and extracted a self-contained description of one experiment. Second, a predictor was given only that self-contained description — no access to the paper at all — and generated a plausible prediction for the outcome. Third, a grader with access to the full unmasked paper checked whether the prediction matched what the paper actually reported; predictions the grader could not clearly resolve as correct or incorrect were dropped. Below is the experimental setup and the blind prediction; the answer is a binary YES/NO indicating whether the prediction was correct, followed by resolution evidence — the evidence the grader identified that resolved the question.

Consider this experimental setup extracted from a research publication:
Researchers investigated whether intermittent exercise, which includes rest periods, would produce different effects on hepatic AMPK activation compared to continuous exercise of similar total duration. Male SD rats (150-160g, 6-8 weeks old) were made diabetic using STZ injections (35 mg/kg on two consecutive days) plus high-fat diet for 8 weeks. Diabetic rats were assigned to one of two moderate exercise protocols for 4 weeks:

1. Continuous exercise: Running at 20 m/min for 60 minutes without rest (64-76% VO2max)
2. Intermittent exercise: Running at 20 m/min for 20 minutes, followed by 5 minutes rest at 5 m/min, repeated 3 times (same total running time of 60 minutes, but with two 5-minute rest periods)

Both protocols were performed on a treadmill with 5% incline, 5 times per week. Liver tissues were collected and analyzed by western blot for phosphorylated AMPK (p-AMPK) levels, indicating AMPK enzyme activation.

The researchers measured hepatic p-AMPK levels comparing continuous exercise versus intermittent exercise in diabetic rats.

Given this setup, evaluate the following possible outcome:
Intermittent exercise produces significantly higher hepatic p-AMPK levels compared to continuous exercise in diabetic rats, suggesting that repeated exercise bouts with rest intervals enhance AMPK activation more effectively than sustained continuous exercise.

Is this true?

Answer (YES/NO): NO